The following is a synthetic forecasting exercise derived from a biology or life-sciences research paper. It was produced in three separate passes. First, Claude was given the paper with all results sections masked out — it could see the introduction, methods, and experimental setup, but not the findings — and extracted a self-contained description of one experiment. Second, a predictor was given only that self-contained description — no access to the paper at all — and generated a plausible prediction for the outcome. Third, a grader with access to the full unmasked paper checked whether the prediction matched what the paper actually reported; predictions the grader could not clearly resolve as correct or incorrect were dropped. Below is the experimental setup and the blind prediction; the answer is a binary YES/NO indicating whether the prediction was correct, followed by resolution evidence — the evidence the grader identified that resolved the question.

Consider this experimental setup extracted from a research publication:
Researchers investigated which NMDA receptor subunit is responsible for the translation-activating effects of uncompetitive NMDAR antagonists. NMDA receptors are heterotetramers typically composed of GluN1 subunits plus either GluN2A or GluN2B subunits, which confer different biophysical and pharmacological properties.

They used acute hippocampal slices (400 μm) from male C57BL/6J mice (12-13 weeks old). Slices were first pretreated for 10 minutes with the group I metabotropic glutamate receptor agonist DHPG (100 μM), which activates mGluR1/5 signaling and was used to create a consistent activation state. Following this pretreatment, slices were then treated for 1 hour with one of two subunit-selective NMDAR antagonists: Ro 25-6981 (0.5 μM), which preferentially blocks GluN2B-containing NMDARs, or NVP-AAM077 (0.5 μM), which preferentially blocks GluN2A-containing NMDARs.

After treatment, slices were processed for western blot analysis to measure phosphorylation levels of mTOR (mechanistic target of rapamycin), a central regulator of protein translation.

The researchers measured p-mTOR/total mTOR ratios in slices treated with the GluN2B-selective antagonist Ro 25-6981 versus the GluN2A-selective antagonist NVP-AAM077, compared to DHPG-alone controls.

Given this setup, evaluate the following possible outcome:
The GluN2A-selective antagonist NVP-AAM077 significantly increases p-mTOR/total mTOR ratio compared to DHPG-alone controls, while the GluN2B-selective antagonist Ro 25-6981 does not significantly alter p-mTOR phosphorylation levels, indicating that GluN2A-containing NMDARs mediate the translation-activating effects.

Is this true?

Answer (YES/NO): YES